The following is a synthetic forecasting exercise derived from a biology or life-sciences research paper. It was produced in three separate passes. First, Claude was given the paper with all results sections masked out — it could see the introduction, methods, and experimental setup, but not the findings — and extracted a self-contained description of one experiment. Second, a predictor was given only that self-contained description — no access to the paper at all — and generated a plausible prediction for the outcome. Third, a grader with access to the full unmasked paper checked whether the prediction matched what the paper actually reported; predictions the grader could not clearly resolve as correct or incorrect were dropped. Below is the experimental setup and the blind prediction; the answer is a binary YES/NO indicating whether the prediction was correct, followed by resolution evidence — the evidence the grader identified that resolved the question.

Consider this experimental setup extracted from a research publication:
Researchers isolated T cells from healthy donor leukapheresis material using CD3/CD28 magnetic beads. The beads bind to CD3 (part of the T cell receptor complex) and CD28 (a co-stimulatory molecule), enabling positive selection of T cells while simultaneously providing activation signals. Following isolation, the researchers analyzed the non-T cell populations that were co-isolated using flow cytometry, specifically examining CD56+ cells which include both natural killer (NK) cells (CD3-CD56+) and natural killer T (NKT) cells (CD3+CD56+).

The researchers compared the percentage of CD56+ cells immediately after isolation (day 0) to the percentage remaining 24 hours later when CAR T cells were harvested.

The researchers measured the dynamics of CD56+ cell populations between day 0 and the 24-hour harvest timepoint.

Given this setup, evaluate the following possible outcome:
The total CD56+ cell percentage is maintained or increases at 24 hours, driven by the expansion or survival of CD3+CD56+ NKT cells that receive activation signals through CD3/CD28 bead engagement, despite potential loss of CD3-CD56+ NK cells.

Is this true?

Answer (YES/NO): NO